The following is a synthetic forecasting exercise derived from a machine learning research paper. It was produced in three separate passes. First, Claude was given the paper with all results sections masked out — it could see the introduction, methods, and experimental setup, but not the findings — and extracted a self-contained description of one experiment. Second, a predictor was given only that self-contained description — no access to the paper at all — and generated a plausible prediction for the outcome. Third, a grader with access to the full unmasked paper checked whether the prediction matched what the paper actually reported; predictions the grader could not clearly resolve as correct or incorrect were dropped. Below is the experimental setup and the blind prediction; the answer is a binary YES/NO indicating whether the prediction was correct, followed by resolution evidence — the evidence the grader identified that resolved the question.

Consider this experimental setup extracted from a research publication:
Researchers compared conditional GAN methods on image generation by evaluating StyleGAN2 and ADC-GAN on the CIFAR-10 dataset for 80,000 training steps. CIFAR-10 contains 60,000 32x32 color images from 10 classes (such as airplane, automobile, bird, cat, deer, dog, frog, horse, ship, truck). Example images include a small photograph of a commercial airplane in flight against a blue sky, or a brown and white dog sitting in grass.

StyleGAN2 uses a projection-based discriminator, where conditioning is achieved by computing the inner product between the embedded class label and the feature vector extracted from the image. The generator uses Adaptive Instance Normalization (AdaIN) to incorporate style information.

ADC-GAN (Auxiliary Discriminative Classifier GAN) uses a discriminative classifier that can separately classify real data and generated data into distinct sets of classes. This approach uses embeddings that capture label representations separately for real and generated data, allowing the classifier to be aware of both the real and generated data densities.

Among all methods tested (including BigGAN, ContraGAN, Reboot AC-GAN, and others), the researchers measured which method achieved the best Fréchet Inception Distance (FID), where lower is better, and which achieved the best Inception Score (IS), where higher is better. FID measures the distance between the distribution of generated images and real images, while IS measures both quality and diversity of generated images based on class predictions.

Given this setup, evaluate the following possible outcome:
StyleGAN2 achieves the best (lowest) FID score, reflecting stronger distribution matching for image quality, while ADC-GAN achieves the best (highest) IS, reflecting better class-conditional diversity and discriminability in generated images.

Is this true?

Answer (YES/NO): YES